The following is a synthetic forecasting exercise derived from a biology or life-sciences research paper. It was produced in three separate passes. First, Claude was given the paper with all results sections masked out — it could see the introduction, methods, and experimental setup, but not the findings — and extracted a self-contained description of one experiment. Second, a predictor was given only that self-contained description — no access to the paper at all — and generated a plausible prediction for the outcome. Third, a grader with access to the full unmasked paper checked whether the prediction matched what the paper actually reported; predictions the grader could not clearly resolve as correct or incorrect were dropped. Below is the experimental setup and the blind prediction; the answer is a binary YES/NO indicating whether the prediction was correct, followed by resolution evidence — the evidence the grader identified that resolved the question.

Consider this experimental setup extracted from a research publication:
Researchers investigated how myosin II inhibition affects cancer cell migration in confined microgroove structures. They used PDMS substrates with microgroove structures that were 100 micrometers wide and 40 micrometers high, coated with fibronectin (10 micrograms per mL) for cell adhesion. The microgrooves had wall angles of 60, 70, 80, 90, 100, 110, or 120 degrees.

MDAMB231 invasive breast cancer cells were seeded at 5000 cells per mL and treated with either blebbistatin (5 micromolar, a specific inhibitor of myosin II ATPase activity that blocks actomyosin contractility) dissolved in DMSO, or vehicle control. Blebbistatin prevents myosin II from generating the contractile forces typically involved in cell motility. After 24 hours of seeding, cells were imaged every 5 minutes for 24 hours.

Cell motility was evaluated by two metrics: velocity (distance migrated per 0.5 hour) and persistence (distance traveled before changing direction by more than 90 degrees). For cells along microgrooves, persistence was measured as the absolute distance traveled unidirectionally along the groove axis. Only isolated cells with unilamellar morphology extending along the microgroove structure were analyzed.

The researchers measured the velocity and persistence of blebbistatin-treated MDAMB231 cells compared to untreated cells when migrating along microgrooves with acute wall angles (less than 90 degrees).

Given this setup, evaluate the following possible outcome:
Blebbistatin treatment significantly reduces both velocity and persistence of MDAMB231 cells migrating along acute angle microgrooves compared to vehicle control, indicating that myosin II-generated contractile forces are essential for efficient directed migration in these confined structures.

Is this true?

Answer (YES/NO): NO